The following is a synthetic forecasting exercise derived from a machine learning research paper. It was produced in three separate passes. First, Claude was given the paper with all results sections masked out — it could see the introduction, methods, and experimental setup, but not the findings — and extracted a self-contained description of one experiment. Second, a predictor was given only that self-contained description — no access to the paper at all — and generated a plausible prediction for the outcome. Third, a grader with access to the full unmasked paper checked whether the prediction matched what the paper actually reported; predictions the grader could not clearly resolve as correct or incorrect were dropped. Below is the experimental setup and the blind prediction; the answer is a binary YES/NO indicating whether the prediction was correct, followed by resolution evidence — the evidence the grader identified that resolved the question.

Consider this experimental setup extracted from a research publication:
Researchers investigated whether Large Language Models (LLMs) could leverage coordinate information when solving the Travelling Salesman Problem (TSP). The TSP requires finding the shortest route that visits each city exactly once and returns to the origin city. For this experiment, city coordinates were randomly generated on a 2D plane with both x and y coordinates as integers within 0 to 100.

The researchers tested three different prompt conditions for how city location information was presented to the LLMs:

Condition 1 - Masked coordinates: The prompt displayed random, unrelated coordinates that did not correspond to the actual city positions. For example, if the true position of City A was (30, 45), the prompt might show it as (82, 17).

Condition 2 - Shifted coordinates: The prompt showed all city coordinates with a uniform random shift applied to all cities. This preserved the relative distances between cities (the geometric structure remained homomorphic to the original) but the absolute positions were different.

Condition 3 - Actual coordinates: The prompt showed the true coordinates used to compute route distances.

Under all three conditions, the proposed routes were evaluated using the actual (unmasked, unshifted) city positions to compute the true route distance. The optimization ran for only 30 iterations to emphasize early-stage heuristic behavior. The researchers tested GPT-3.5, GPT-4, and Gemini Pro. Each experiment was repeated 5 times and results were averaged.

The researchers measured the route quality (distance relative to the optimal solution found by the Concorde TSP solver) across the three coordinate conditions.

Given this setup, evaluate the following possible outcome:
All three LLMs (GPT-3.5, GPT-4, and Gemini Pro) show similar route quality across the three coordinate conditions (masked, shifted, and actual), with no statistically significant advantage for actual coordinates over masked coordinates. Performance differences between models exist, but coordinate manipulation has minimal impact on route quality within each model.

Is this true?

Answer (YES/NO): NO